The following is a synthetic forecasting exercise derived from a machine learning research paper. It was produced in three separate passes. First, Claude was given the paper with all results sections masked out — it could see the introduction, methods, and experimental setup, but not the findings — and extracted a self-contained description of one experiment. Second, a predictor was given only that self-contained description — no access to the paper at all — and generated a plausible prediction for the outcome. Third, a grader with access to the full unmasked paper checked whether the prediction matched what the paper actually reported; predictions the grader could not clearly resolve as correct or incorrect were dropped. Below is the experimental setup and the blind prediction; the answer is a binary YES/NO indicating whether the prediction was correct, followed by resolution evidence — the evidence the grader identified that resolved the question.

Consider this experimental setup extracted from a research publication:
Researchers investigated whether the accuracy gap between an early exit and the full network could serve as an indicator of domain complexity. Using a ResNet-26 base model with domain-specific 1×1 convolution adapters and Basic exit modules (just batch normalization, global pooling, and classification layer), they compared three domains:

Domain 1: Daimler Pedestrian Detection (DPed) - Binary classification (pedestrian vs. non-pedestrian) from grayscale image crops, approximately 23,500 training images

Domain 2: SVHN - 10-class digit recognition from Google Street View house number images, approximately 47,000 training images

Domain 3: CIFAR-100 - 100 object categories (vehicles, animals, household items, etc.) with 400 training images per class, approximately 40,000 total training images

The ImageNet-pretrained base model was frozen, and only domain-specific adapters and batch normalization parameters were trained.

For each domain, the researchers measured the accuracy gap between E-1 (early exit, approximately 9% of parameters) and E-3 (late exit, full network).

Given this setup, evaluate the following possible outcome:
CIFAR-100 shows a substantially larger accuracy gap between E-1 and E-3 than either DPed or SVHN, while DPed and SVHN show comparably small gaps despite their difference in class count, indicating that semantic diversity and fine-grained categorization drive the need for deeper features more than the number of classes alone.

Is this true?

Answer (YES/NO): NO